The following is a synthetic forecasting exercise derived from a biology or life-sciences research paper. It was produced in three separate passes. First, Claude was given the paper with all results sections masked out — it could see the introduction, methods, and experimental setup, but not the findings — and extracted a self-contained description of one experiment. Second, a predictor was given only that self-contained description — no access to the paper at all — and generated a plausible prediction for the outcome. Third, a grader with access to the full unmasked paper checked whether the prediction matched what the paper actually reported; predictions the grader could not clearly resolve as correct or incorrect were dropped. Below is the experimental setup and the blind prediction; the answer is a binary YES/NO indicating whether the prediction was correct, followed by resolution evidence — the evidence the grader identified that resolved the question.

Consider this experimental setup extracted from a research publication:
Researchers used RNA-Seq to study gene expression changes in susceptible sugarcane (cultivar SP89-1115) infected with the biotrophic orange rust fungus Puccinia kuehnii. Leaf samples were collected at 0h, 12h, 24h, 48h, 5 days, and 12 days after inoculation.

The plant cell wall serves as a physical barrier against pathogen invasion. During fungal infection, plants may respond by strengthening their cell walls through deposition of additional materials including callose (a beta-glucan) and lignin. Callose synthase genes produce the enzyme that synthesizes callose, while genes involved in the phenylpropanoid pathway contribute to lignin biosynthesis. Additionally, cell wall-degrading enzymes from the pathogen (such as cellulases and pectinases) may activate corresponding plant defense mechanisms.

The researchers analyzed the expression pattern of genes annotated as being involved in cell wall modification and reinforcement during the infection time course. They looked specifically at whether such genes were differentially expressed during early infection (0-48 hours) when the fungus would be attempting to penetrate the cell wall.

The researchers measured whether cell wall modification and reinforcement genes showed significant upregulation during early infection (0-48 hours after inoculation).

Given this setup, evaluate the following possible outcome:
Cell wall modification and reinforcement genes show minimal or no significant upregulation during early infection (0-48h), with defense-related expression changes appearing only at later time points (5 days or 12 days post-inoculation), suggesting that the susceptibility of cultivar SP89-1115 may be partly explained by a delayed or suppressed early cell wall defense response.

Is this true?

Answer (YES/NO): NO